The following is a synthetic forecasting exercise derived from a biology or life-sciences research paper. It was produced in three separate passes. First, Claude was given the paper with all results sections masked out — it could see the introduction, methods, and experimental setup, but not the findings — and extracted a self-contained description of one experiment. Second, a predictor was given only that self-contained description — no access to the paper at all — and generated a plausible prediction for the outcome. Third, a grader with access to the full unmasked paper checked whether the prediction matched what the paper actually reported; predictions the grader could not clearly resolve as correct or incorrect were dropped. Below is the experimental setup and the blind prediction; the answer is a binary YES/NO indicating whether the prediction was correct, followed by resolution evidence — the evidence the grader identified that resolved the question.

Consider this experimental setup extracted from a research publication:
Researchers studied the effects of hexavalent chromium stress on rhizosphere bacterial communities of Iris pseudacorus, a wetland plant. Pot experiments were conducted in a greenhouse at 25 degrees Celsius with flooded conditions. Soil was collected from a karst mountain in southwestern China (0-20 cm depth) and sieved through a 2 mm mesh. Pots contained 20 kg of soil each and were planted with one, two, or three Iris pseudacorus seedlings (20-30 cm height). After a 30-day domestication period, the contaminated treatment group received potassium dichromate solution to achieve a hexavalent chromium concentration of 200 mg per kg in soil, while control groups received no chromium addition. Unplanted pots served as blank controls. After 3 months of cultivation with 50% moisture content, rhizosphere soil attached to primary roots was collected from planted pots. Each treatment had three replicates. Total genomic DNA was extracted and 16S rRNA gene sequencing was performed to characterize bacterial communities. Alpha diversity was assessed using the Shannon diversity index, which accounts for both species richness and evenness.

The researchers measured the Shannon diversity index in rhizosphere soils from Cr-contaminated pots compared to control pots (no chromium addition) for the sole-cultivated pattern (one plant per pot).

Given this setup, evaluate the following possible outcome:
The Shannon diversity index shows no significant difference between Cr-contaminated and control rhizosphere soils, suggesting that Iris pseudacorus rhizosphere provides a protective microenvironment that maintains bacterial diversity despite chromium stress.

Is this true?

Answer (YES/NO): NO